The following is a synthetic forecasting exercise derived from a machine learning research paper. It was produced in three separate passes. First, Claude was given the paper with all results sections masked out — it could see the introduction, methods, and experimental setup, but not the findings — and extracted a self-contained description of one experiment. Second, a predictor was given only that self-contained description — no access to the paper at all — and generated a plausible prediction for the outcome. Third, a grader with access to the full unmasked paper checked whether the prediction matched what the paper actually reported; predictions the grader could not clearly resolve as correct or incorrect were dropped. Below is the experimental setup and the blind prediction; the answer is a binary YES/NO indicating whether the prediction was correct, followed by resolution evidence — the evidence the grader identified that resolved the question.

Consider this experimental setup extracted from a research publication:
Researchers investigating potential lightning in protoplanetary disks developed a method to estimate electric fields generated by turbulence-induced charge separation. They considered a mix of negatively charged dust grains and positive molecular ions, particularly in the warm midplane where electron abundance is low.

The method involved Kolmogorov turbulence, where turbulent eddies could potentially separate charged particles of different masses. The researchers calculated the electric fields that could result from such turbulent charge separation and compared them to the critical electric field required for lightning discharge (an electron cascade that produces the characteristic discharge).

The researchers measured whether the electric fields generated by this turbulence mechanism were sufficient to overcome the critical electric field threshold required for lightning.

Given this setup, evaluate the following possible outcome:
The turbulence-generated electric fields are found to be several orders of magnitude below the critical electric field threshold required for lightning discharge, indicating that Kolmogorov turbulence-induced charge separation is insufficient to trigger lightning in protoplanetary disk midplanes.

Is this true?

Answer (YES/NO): YES